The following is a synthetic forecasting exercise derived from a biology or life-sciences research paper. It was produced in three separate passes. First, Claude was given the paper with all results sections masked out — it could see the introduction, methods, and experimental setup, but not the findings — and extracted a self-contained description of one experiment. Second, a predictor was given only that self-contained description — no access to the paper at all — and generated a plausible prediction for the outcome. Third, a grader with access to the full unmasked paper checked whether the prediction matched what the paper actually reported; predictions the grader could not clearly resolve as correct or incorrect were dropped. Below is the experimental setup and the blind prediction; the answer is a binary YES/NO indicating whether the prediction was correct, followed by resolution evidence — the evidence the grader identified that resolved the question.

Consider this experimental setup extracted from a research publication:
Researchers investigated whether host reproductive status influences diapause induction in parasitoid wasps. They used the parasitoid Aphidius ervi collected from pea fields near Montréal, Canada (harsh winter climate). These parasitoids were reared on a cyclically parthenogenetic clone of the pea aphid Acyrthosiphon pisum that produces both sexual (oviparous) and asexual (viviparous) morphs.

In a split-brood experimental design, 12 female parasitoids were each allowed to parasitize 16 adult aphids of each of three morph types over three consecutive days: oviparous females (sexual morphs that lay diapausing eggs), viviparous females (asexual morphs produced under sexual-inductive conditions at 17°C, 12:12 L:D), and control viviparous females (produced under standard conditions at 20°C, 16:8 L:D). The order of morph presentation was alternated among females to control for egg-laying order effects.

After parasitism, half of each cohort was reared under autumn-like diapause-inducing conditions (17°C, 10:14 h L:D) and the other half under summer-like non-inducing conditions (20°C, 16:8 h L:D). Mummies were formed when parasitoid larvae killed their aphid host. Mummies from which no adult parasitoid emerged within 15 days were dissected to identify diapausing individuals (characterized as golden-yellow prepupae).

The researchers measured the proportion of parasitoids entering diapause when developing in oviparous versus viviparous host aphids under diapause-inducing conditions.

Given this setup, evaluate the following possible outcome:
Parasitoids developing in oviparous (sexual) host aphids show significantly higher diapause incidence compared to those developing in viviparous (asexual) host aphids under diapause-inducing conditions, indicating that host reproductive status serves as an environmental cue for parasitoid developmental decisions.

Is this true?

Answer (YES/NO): NO